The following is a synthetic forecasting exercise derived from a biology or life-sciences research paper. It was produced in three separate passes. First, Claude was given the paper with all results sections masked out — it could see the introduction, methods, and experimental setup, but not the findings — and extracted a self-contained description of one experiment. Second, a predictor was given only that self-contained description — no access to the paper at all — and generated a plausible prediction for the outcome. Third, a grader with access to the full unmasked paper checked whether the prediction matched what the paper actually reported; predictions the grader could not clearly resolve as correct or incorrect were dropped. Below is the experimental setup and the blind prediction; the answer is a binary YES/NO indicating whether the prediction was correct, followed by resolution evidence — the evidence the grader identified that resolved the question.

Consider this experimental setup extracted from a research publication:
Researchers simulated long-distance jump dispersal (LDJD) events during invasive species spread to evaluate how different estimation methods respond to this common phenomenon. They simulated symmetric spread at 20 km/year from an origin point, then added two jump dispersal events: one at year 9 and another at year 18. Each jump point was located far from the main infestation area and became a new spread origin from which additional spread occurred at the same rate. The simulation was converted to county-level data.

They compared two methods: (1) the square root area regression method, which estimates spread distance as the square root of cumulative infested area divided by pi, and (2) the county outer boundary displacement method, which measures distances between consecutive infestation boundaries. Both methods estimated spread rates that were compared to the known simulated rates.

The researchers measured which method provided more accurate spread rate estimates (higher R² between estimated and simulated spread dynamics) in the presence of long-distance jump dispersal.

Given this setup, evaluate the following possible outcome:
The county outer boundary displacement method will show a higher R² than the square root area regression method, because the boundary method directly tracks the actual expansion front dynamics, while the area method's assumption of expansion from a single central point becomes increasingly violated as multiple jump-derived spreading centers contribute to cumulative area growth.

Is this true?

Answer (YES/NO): NO